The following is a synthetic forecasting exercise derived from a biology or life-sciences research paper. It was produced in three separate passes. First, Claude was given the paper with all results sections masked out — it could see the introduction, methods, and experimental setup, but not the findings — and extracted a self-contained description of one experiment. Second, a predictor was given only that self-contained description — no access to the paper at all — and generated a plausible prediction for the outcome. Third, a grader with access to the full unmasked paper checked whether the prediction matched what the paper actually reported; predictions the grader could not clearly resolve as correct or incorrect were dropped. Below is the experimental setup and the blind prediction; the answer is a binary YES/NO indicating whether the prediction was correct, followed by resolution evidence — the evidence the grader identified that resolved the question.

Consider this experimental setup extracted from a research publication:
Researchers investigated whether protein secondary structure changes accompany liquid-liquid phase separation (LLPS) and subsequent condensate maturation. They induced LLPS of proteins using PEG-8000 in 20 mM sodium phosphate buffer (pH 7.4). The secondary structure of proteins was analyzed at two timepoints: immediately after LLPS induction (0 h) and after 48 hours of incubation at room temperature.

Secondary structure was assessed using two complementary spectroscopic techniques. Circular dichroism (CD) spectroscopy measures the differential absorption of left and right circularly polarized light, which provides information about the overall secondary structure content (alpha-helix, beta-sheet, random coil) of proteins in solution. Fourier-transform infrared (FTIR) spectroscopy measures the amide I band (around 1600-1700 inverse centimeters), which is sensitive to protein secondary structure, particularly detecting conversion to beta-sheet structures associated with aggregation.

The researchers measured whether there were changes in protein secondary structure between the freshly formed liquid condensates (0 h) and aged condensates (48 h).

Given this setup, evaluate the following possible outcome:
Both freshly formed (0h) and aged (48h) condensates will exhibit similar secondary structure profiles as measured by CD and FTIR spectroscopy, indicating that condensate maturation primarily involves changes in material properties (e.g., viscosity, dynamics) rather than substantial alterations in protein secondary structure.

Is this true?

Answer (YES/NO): NO